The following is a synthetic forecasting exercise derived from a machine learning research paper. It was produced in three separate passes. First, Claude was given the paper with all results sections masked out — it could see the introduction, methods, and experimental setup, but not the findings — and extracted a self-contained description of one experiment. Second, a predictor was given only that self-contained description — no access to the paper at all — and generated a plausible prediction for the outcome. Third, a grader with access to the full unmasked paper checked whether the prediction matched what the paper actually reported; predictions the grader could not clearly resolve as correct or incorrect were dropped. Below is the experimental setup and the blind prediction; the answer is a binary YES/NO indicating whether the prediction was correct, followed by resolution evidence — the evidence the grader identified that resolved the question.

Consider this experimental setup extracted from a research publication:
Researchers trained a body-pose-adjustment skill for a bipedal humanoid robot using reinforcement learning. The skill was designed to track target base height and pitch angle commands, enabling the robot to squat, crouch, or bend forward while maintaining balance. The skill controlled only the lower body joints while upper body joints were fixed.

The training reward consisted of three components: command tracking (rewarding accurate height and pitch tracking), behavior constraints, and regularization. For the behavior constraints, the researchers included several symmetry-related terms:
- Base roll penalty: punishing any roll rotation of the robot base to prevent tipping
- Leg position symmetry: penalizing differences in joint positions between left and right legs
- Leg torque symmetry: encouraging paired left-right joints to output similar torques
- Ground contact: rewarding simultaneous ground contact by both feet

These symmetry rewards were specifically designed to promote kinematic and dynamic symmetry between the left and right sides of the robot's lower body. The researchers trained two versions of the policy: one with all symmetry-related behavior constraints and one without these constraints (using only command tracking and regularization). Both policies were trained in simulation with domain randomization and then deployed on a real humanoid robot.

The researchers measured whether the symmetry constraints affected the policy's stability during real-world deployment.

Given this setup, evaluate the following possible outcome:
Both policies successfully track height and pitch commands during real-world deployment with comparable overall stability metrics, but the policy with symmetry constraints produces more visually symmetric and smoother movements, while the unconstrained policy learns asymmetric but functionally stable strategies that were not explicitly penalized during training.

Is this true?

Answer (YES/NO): NO